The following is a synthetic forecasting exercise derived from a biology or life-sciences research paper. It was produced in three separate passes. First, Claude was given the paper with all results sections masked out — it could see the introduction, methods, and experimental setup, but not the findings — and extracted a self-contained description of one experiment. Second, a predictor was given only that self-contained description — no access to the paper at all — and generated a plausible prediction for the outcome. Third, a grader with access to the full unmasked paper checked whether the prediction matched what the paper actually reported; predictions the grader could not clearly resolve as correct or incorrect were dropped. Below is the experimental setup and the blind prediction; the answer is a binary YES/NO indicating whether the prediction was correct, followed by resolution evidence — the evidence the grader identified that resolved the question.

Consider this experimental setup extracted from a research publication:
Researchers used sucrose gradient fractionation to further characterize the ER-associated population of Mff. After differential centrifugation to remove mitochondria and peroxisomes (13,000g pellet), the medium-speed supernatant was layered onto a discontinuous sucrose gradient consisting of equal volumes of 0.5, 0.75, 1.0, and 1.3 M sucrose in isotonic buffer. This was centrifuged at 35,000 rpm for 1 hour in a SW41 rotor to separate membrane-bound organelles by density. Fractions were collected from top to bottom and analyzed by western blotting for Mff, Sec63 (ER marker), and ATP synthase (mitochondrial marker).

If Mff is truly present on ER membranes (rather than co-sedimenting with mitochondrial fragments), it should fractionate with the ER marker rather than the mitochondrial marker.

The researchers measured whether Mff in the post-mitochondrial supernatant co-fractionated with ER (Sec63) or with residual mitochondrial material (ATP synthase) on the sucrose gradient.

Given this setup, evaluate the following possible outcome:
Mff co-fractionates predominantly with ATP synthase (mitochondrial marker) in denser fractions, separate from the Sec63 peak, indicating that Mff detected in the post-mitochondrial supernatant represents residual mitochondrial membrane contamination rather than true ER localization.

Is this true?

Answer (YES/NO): NO